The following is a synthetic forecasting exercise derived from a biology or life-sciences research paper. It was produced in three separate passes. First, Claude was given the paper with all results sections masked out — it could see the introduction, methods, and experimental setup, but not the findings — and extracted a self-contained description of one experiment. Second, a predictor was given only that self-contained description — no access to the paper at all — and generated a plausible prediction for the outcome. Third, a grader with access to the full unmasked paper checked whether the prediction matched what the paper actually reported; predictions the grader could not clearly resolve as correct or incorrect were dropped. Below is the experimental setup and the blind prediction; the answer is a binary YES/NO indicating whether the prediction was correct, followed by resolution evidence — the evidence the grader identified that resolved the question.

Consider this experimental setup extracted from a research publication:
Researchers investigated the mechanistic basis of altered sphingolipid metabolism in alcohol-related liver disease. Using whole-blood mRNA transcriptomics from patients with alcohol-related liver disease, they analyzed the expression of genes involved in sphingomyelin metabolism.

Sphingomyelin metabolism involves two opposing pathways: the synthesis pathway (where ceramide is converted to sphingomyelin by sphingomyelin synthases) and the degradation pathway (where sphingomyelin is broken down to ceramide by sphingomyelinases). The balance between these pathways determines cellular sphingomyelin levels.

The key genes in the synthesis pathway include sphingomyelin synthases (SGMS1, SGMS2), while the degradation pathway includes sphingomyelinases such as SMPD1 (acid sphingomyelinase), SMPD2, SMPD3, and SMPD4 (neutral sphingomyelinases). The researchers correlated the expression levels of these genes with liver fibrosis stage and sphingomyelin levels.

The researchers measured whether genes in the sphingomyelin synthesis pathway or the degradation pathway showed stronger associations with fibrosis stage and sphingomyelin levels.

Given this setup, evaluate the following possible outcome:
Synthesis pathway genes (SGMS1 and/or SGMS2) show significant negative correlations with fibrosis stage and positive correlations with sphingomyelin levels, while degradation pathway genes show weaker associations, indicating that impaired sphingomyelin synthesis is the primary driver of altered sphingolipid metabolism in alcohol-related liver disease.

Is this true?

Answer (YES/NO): NO